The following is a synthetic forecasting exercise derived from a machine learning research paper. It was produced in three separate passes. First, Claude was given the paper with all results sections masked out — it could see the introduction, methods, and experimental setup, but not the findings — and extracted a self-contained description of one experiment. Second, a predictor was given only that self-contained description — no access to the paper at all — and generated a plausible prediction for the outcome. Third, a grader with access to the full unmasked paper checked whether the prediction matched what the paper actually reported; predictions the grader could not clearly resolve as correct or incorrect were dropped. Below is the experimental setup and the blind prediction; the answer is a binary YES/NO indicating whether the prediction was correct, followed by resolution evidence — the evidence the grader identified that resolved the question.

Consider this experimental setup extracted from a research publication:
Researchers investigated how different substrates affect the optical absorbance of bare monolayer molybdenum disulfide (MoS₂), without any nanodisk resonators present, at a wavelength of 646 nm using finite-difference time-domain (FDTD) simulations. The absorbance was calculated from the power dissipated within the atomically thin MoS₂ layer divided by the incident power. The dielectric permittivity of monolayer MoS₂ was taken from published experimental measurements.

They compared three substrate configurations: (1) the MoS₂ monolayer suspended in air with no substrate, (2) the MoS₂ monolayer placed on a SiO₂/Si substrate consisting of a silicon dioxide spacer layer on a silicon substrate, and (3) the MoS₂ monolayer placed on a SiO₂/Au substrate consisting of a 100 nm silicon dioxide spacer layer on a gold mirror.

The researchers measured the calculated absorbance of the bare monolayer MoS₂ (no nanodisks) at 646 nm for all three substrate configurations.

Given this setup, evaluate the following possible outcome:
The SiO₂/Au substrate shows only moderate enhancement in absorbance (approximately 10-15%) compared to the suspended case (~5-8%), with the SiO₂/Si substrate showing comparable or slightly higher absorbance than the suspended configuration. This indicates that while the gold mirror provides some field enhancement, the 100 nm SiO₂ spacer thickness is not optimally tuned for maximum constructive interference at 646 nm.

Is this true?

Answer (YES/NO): NO